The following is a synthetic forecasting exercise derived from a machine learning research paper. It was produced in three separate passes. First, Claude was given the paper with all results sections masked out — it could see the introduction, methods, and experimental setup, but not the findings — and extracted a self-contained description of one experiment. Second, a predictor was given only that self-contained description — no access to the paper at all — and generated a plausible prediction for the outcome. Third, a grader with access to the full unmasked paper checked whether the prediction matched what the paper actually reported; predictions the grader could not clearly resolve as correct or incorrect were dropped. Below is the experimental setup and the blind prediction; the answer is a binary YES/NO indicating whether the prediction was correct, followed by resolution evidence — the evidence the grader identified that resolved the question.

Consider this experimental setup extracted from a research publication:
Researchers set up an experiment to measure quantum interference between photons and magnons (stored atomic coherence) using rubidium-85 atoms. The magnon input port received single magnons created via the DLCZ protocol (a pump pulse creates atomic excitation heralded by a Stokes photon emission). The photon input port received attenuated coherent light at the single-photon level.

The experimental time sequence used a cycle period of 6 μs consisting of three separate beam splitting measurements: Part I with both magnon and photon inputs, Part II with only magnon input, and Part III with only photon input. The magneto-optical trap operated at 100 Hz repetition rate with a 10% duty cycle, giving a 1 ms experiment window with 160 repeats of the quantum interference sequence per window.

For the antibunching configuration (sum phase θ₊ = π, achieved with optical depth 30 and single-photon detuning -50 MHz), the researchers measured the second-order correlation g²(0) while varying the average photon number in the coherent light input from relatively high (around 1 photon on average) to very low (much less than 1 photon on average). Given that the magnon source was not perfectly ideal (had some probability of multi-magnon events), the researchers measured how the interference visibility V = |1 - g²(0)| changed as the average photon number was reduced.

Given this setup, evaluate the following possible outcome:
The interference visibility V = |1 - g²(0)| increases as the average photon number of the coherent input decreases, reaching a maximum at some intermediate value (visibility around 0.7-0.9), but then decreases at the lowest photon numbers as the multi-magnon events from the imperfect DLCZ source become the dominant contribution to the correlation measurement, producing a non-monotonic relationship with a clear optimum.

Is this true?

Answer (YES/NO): YES